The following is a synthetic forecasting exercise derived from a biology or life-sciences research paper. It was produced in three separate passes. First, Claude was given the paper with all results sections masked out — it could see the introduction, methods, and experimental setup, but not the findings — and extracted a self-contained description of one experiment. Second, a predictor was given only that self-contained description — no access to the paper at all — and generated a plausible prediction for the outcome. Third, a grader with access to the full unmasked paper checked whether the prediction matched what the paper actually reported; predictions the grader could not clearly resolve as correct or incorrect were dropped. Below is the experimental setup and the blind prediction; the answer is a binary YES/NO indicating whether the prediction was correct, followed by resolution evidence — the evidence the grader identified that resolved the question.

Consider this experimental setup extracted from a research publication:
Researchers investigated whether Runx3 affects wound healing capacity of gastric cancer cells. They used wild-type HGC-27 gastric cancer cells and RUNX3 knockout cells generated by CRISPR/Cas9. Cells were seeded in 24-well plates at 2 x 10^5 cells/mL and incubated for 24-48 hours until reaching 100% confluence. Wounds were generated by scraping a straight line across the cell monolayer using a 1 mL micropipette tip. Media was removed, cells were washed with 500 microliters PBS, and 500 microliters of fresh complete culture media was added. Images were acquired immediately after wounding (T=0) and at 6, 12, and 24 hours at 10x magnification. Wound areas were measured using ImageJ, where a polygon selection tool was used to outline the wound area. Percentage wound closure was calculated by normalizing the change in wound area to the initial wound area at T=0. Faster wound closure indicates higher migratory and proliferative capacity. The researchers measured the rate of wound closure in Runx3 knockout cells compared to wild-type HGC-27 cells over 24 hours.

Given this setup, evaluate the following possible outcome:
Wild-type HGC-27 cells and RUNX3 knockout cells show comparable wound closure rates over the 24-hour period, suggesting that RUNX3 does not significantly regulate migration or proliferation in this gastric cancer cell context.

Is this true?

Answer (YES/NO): NO